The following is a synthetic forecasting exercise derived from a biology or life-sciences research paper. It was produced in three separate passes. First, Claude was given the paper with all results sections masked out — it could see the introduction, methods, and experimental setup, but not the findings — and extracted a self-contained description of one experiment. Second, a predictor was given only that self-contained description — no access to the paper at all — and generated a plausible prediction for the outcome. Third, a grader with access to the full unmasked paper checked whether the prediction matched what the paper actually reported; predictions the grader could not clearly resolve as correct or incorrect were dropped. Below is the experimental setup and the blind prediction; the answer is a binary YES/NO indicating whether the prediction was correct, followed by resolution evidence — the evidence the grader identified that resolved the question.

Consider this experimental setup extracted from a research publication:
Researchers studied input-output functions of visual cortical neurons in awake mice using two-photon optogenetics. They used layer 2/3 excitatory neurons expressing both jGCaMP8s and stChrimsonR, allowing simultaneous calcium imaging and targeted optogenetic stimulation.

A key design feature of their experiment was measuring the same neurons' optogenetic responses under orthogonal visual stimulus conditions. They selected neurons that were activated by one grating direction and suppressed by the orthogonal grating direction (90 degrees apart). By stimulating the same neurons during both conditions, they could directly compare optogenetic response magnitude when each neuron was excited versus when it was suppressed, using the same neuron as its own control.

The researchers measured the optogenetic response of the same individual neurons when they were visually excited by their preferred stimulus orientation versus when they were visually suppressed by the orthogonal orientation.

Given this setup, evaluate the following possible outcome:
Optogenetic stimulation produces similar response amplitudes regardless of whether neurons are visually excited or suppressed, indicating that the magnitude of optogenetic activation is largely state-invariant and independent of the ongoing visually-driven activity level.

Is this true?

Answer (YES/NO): NO